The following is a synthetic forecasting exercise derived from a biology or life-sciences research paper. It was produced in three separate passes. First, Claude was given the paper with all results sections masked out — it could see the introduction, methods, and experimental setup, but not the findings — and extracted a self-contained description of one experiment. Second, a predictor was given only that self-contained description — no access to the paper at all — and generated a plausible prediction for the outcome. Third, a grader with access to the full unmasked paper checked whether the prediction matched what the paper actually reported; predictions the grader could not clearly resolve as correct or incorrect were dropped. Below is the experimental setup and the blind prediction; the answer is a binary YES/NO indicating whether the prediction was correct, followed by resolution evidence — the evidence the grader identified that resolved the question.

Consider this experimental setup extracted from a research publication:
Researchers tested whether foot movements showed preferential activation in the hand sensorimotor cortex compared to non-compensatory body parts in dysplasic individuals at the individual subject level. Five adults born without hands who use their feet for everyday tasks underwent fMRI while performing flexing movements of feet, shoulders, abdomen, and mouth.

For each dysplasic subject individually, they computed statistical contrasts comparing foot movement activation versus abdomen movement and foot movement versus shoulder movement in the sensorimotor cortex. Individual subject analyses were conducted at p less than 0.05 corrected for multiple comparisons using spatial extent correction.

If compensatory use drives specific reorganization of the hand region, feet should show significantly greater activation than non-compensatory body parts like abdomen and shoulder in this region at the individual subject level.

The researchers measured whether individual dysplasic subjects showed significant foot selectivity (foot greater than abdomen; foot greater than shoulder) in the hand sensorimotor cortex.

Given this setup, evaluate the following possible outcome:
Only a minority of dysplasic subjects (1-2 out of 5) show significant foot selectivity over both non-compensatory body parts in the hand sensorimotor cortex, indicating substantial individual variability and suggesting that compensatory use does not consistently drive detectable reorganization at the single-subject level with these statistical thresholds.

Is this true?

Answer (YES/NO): NO